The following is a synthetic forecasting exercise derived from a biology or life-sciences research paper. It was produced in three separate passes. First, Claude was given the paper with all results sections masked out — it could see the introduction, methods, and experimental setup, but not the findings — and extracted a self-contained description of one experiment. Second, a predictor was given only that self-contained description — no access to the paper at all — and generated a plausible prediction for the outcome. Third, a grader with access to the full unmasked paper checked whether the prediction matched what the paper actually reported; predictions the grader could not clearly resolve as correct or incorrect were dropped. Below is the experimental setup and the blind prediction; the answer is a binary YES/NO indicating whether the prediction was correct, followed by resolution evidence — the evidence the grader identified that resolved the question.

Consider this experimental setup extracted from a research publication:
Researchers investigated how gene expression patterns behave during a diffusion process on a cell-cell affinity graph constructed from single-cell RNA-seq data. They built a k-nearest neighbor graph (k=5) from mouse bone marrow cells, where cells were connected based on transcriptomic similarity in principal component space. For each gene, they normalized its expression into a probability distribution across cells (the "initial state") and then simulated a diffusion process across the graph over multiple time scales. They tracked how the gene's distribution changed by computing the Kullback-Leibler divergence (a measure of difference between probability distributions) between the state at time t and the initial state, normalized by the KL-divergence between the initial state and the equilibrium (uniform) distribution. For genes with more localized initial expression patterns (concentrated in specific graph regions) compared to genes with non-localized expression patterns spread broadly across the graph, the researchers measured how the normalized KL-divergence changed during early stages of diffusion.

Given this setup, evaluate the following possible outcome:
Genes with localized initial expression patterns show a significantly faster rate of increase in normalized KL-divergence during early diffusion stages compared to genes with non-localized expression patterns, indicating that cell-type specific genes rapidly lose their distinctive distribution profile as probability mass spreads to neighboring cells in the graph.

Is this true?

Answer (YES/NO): NO